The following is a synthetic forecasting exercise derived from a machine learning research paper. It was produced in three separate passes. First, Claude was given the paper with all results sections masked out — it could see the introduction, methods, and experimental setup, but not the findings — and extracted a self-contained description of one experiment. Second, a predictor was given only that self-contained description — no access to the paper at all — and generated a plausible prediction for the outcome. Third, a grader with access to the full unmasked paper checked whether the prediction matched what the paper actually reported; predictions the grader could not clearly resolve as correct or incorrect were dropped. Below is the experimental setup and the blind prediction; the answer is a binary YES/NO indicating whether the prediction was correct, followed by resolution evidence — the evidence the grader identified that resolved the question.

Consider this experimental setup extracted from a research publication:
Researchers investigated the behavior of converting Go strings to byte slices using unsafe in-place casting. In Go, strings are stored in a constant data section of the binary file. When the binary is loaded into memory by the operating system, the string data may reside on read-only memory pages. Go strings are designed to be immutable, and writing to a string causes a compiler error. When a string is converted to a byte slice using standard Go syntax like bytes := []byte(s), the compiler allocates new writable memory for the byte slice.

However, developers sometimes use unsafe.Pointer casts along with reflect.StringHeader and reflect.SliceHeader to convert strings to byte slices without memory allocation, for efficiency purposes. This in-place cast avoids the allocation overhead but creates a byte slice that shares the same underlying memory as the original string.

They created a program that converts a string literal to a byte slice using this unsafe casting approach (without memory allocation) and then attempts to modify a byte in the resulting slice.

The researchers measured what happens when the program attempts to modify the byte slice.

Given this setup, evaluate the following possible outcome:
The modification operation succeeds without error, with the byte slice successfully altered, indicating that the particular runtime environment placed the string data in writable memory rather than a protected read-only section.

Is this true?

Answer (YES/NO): NO